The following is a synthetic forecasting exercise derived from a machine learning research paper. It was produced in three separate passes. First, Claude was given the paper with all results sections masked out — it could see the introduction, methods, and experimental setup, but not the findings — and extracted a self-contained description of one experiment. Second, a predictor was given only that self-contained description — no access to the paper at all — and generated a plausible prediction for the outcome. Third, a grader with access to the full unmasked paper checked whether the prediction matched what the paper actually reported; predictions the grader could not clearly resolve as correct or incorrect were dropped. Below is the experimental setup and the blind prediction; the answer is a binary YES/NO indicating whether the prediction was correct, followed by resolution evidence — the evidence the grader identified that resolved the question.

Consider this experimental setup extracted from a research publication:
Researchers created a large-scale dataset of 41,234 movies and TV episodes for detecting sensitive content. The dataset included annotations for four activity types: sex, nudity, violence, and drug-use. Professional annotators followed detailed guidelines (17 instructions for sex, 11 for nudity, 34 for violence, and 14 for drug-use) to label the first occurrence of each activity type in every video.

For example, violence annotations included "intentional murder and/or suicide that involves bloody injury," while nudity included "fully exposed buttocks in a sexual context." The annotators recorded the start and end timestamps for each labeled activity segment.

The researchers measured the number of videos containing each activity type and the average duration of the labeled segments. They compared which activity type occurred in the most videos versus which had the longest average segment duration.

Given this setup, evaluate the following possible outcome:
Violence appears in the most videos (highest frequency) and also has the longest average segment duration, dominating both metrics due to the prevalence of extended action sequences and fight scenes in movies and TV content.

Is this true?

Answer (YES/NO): YES